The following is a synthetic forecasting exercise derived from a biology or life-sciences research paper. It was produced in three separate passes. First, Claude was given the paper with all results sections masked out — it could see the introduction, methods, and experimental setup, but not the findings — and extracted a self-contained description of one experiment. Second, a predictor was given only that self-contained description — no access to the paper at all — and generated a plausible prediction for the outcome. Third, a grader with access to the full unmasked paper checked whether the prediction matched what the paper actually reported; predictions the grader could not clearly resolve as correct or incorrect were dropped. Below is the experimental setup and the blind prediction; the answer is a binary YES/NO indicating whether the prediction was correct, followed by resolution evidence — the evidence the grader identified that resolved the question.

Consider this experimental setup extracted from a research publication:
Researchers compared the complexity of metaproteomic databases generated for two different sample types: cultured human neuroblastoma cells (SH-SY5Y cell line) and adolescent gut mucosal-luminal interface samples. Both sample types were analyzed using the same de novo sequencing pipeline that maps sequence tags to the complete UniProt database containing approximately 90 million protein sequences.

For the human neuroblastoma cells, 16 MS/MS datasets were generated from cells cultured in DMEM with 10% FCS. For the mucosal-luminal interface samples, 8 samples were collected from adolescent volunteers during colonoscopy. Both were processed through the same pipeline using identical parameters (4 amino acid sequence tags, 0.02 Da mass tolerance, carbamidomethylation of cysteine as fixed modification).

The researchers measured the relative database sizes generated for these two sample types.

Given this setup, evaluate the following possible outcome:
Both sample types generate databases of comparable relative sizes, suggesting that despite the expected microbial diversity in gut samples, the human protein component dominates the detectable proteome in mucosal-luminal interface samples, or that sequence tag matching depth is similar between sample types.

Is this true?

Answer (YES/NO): YES